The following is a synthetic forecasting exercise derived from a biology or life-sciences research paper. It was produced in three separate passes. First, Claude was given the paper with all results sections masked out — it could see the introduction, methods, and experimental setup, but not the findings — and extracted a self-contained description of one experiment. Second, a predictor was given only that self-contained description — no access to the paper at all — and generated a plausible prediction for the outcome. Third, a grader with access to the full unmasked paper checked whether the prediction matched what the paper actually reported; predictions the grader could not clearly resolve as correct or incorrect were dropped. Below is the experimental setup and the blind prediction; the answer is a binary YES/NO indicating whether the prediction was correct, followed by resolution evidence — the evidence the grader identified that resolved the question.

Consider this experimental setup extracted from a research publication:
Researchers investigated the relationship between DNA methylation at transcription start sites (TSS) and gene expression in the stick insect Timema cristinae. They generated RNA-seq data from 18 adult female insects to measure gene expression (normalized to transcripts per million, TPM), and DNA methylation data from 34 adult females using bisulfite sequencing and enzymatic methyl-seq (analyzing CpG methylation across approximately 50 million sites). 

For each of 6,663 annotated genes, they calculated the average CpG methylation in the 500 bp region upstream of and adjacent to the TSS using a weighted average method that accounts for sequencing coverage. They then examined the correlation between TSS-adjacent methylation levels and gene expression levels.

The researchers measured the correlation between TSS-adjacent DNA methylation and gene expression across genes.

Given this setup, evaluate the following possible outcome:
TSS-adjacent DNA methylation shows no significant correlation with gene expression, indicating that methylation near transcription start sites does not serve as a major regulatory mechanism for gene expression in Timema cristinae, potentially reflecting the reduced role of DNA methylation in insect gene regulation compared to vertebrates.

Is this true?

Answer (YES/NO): NO